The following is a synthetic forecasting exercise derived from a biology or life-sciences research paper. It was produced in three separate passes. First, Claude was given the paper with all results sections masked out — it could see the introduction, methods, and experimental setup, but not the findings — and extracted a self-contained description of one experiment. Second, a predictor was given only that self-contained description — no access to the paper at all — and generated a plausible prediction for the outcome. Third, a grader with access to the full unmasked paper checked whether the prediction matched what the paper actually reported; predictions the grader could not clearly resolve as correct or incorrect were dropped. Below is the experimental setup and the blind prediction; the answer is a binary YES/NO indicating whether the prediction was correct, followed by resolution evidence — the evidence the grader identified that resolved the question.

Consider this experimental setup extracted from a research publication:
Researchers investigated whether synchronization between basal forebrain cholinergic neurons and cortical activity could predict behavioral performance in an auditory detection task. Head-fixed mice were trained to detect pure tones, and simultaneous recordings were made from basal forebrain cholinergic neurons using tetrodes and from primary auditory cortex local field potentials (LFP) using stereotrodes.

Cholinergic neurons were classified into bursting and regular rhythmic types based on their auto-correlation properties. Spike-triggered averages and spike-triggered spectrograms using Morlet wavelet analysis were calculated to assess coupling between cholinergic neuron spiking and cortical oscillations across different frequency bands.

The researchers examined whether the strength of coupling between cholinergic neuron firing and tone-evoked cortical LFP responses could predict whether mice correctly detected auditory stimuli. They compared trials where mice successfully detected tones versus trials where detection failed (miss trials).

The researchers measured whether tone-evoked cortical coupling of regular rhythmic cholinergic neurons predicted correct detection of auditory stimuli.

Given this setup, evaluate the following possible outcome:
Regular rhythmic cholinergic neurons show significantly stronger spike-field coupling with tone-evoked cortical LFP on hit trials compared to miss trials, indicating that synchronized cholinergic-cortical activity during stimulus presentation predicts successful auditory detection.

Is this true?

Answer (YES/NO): YES